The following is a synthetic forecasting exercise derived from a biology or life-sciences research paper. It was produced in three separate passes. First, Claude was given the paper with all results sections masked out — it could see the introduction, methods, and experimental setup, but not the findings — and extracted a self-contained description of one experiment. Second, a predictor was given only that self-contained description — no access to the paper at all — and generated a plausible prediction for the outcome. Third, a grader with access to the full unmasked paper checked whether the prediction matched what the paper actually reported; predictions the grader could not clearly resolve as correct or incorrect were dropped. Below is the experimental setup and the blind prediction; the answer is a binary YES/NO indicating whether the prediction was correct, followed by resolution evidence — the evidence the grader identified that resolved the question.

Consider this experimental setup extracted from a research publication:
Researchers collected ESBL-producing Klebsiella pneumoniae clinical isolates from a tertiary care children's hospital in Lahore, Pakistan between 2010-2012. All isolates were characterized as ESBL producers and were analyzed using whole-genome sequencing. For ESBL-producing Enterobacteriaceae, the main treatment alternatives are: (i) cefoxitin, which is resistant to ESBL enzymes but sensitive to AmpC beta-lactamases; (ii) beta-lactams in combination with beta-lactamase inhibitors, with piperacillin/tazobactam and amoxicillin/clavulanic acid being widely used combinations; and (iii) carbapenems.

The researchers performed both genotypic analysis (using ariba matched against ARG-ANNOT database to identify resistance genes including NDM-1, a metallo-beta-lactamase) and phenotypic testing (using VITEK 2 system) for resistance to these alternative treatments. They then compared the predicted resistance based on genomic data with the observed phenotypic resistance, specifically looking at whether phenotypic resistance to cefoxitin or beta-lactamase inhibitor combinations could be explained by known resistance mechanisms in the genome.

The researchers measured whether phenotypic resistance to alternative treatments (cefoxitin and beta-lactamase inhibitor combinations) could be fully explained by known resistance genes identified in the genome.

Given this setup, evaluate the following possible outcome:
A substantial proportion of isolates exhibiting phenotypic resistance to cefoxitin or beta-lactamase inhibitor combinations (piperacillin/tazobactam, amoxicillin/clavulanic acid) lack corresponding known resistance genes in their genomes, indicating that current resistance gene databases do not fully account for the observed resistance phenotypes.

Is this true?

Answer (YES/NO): NO